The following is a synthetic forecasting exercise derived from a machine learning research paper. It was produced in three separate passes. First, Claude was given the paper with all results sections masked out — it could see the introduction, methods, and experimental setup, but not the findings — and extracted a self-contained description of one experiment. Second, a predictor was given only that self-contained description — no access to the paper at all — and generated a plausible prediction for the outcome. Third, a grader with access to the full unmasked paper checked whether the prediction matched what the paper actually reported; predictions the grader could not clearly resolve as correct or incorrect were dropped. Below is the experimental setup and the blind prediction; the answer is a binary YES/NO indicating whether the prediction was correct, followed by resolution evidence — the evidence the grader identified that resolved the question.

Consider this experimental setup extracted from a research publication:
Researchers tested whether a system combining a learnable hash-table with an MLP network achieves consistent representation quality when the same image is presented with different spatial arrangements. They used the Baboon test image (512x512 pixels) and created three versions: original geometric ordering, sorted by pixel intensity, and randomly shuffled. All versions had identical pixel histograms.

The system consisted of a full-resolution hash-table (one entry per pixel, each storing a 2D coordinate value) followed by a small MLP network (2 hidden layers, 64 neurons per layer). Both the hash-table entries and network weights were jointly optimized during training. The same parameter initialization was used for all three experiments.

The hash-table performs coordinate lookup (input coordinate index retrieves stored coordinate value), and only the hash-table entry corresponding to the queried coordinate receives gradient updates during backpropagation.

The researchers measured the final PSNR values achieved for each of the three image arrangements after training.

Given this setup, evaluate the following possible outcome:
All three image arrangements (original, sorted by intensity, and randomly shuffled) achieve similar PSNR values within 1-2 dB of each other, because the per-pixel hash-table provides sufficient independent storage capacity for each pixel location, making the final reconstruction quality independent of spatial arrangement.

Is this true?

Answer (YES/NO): YES